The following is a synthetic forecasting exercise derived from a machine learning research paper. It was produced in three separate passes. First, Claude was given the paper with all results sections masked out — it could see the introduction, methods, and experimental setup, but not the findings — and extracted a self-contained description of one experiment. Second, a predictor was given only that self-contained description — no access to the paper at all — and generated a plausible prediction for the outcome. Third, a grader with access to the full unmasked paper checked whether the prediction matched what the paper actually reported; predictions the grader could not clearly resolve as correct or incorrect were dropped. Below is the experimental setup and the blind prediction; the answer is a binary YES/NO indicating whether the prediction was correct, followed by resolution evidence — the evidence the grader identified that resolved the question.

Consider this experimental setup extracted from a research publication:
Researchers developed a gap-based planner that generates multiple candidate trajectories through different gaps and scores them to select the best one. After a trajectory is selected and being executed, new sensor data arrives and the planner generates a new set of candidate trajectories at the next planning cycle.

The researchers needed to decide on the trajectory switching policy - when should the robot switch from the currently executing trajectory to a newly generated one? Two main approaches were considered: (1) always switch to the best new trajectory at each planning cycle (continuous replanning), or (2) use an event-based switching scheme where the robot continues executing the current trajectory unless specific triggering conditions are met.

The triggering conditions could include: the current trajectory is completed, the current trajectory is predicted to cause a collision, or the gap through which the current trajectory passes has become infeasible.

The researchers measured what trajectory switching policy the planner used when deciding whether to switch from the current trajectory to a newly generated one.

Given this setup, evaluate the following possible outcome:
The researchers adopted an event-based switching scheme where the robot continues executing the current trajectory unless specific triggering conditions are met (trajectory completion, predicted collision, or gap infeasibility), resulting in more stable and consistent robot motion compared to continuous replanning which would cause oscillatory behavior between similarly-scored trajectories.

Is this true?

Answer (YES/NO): NO